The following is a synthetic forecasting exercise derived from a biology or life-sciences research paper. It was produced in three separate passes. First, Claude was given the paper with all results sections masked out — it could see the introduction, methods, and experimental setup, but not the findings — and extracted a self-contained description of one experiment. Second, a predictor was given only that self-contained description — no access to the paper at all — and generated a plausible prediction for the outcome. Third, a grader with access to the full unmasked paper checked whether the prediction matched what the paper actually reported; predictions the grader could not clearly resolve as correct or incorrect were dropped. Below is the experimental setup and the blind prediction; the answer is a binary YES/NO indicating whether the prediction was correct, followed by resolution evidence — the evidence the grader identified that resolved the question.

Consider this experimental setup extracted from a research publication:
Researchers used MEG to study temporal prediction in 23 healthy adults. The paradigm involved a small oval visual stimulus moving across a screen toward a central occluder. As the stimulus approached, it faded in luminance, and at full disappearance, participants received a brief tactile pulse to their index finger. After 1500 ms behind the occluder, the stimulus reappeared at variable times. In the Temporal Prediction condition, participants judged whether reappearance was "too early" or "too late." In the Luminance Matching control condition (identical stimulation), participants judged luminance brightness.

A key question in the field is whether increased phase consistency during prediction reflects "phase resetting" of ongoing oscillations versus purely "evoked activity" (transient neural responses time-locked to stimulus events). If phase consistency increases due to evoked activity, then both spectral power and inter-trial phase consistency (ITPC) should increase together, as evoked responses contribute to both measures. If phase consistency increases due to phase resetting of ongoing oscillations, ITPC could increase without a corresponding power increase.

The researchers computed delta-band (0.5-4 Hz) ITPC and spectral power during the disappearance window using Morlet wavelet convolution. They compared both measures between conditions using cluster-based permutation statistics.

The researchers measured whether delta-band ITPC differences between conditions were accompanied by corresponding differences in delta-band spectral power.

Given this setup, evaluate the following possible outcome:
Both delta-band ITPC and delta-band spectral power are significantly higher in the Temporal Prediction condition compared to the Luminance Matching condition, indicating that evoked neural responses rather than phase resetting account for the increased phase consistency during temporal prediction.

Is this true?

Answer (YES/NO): NO